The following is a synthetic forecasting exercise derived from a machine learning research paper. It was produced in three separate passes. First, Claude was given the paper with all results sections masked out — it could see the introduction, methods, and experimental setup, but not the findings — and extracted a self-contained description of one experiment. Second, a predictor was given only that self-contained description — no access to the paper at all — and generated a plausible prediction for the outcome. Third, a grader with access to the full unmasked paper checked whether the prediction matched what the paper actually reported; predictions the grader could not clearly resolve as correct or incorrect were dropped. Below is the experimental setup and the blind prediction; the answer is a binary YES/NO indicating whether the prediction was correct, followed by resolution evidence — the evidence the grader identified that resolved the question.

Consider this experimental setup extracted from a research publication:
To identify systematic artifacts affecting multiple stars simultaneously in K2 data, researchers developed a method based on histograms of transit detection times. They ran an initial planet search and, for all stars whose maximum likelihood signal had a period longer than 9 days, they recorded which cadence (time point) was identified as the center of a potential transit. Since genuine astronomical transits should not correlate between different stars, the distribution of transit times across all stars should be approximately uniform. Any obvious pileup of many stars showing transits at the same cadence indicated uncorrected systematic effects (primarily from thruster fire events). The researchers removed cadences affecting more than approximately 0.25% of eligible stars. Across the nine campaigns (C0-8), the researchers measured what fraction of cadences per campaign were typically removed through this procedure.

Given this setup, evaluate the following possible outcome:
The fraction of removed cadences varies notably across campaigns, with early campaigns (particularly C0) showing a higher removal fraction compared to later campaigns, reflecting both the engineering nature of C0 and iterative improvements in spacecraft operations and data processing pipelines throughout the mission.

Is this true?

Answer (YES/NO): NO